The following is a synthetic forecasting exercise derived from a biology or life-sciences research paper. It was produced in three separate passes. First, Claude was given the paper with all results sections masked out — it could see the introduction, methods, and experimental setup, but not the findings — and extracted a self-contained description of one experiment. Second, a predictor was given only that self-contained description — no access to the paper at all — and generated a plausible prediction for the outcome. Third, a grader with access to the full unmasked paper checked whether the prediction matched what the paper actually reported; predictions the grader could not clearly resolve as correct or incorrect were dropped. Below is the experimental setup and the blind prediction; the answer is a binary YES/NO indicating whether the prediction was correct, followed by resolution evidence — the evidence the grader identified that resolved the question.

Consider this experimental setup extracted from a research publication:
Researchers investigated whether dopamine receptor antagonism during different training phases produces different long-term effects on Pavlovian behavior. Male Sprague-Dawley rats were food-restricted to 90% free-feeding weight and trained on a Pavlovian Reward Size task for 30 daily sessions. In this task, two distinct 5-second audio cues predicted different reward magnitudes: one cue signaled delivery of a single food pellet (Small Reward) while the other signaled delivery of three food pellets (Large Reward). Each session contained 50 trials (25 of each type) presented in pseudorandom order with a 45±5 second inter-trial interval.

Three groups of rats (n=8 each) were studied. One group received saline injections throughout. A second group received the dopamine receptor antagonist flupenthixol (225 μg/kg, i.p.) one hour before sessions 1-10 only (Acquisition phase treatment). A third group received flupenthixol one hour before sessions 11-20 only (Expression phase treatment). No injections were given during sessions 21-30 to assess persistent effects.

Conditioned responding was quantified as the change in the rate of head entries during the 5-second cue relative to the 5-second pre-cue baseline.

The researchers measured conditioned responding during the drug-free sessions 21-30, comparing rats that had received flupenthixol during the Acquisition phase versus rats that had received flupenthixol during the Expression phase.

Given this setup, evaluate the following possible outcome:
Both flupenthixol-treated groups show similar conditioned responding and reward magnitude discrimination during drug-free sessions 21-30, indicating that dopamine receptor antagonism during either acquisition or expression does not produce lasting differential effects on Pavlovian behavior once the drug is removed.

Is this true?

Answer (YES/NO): NO